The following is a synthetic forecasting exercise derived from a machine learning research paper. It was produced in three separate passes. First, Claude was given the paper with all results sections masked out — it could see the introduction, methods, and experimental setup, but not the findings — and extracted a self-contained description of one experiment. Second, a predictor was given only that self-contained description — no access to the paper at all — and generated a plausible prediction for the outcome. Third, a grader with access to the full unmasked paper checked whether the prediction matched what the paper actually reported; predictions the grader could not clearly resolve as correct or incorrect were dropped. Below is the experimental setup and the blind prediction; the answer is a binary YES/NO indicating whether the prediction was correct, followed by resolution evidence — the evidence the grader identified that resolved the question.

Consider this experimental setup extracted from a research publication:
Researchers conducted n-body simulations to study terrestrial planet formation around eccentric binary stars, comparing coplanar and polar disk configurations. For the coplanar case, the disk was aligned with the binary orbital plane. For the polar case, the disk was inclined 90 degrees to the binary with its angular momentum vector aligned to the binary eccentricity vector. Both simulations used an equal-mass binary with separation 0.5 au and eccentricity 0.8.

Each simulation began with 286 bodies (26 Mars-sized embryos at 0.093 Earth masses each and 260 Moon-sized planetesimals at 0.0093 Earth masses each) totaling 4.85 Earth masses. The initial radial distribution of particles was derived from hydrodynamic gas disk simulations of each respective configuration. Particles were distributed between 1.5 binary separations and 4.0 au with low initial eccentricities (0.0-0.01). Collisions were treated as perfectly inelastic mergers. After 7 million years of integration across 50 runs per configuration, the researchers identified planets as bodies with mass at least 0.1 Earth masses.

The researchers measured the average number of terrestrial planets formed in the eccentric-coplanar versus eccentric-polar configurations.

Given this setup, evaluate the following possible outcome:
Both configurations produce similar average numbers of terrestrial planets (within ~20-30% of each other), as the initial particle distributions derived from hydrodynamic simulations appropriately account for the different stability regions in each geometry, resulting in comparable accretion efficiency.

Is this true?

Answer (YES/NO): NO